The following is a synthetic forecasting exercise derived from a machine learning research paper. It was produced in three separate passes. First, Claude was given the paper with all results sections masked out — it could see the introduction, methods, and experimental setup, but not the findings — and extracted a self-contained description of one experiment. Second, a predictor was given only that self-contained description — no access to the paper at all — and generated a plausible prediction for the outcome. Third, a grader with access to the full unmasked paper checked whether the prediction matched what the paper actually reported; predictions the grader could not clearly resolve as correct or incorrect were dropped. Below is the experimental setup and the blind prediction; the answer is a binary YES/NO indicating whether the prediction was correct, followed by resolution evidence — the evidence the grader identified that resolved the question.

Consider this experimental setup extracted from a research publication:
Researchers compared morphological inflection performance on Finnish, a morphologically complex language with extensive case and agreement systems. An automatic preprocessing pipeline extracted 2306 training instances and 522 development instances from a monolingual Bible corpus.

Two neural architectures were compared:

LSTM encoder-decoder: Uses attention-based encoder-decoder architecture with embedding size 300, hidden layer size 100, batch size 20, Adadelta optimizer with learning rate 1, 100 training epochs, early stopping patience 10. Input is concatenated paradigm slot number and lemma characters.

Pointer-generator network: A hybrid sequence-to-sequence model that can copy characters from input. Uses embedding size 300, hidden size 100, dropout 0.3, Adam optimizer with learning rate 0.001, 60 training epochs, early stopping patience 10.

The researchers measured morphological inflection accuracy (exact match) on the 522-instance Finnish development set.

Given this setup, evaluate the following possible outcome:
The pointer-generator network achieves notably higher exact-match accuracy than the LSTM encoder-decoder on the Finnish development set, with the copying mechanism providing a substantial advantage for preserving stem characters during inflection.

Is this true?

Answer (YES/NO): NO